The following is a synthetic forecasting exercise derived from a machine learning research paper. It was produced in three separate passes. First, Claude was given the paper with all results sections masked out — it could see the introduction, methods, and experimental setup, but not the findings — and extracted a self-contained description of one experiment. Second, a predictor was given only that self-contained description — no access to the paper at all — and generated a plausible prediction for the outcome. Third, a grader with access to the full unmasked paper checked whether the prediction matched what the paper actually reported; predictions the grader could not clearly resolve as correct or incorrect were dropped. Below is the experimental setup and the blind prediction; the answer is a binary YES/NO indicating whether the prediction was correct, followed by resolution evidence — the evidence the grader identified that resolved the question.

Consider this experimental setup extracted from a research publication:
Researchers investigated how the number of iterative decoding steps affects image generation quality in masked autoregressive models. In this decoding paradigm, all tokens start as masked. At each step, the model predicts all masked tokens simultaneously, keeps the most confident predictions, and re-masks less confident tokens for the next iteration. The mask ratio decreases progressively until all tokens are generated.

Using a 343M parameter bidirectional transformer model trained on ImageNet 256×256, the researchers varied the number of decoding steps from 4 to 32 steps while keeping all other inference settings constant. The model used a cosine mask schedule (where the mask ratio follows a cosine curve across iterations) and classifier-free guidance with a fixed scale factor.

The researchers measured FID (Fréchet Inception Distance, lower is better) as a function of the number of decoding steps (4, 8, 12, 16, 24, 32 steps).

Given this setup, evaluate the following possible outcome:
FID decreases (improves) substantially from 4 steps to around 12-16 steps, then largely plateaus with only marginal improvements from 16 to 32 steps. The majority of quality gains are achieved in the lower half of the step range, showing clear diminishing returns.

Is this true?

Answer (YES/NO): NO